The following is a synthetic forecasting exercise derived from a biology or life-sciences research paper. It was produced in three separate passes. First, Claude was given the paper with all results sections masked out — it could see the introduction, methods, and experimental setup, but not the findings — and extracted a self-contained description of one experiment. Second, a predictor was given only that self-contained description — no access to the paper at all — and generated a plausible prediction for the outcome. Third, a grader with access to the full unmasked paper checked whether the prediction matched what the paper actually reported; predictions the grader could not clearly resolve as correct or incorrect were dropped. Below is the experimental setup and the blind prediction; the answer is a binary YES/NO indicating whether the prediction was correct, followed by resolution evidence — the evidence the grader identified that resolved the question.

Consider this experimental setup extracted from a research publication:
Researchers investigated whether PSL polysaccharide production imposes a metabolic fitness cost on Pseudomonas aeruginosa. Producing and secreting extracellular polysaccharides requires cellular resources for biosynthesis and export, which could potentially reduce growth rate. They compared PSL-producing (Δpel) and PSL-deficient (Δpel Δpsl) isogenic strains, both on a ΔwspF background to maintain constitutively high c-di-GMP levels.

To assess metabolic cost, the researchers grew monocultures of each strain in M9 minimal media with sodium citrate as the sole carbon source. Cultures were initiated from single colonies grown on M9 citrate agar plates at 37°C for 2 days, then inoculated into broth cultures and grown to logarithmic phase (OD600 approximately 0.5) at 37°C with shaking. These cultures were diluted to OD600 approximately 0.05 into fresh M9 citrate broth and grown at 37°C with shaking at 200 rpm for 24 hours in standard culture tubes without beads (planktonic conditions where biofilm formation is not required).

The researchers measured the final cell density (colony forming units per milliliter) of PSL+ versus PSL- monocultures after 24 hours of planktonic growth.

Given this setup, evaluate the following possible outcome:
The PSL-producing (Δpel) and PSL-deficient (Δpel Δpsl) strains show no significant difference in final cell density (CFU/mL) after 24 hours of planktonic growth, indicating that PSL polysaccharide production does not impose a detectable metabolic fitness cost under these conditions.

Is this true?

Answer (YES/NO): YES